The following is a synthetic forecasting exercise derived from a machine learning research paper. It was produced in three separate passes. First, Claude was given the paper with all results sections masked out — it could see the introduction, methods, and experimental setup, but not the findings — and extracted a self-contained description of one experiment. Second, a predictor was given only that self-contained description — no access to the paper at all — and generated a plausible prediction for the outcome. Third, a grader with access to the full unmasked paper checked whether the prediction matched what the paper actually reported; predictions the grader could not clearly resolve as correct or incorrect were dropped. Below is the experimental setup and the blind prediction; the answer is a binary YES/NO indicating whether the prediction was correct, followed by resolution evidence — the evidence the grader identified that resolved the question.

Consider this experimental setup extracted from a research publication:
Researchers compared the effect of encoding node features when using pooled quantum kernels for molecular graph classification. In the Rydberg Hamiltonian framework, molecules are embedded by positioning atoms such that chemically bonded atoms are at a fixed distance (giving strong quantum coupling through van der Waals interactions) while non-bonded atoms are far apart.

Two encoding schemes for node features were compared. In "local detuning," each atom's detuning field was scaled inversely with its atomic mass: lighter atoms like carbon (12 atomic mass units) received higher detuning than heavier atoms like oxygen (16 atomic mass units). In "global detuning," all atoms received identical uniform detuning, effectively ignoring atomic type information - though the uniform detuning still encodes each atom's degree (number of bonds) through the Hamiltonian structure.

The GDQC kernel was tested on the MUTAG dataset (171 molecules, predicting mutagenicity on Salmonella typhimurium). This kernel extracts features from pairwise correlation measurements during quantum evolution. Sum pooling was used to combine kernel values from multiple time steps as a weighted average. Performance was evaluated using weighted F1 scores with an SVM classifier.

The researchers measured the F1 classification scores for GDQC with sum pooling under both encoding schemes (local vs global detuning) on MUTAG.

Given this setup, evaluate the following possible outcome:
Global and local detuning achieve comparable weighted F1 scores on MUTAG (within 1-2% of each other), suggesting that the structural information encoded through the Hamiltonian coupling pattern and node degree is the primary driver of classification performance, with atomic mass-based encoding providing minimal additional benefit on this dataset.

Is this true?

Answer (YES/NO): YES